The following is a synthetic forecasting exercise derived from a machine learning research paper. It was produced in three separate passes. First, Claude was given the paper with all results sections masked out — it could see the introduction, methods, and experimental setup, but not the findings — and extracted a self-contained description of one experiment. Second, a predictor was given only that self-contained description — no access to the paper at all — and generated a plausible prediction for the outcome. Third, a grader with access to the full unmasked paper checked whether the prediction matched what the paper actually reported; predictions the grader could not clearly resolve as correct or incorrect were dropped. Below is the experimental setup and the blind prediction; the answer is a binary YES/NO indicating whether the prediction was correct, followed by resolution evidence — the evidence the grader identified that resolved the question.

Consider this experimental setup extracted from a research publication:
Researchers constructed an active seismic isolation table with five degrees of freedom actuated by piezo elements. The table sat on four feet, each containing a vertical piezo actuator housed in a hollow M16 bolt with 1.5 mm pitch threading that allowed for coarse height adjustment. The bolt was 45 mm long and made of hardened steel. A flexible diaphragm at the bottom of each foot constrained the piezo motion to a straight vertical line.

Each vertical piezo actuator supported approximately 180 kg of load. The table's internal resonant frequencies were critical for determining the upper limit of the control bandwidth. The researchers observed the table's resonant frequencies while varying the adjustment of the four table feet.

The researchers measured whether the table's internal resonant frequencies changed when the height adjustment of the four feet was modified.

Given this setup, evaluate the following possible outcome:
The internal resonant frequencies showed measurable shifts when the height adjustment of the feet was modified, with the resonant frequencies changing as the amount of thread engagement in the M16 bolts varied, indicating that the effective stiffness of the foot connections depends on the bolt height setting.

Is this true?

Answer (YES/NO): YES